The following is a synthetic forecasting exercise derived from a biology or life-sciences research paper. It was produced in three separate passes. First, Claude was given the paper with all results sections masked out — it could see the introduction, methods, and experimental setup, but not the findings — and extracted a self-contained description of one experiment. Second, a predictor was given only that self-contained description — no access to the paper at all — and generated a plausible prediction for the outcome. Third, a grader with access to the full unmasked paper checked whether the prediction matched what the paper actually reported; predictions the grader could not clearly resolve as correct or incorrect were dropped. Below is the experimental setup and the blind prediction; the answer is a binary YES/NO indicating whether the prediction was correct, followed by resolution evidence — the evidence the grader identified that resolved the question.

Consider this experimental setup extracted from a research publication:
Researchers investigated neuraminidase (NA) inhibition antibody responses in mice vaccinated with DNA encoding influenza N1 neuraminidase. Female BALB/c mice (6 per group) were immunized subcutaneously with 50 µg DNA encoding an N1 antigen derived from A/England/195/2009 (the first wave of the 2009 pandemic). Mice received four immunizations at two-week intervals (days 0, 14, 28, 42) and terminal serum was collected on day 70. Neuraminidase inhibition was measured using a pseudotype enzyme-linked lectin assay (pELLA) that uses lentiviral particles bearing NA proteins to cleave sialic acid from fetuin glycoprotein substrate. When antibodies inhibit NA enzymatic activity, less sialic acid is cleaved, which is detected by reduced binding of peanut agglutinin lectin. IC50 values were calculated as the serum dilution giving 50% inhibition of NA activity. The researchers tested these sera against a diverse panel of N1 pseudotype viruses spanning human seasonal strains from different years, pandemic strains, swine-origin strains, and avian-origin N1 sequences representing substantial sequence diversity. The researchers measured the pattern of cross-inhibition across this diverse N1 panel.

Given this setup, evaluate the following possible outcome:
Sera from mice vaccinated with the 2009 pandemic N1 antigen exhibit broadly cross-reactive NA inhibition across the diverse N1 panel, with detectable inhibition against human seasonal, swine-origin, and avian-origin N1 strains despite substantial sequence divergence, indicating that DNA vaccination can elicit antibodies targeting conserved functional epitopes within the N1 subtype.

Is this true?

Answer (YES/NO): NO